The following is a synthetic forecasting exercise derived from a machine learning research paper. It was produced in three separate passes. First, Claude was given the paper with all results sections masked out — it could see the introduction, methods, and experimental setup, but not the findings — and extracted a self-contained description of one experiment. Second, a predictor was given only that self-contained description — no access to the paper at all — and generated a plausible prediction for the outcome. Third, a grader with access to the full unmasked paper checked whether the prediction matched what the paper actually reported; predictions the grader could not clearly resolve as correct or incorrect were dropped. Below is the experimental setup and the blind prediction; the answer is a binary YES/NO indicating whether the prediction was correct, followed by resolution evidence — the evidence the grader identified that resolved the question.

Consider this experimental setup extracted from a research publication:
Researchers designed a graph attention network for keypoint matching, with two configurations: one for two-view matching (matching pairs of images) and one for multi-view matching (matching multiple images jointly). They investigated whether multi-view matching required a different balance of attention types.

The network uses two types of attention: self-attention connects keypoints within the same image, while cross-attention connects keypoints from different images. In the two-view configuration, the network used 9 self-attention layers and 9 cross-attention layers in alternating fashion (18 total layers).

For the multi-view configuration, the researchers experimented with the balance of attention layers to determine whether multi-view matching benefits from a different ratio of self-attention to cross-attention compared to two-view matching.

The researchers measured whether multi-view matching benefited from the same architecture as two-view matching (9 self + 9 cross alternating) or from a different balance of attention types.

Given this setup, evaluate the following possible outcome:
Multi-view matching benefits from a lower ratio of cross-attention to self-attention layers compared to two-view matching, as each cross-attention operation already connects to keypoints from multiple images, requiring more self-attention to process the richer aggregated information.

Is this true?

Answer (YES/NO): NO